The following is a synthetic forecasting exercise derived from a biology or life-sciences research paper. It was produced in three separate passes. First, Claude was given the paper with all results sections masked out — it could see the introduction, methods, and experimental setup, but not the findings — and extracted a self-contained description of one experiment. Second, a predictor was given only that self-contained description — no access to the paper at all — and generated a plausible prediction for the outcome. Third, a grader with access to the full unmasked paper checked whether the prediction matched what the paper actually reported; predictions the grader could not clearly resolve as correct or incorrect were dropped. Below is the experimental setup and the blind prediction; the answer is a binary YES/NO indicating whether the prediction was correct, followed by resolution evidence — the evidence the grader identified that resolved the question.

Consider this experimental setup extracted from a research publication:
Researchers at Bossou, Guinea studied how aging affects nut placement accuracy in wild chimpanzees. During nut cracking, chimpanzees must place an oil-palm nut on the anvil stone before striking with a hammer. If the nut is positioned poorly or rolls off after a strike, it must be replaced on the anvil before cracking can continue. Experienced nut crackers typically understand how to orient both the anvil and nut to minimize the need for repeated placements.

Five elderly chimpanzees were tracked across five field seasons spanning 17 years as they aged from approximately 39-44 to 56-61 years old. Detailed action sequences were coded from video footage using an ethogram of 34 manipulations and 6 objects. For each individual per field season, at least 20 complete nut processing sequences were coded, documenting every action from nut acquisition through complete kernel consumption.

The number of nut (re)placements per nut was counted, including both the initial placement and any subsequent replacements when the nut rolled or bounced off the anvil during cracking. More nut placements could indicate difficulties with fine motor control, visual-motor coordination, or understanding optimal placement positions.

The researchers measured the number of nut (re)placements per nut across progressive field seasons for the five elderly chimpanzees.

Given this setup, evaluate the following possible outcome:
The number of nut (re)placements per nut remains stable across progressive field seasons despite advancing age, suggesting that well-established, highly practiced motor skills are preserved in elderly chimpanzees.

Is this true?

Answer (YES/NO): YES